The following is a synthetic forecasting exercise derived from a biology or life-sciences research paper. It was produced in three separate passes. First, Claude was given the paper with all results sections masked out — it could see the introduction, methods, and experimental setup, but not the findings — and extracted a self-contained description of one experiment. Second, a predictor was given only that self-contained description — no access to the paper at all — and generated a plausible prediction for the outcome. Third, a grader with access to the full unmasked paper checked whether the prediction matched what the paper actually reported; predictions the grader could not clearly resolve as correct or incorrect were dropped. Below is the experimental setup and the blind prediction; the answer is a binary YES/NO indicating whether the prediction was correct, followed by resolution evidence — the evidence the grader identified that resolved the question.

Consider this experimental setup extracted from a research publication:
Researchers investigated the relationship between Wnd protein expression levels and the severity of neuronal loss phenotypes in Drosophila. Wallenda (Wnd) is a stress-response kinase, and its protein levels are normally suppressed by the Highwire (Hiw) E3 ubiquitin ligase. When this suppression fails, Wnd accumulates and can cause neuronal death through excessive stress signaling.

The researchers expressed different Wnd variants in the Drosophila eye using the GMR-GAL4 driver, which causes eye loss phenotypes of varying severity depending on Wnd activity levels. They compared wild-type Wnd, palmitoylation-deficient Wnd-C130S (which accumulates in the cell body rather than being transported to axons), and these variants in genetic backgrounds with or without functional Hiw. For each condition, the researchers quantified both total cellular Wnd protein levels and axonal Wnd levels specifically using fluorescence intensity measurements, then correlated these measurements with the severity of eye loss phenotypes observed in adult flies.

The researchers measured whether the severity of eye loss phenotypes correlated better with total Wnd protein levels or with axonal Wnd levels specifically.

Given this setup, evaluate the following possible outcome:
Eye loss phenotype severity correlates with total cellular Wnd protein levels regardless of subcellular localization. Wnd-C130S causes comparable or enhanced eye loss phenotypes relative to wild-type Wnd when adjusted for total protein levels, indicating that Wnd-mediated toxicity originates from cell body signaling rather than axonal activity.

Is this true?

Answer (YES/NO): YES